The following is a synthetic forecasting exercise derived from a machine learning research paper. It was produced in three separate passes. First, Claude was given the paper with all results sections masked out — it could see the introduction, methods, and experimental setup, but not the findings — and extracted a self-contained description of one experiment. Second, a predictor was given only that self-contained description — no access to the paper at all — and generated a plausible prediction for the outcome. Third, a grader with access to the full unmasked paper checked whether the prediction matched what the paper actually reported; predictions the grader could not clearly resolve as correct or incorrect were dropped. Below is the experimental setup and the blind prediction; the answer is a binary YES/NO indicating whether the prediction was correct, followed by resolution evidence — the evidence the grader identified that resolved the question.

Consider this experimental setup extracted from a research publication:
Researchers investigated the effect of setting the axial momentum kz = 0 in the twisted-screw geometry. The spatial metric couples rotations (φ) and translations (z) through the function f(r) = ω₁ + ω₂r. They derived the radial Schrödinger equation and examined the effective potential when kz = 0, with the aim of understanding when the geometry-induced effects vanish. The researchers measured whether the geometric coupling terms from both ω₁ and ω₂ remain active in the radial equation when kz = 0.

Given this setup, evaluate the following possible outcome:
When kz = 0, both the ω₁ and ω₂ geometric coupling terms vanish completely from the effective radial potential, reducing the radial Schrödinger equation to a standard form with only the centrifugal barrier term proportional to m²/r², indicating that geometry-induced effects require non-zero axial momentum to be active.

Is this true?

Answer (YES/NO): YES